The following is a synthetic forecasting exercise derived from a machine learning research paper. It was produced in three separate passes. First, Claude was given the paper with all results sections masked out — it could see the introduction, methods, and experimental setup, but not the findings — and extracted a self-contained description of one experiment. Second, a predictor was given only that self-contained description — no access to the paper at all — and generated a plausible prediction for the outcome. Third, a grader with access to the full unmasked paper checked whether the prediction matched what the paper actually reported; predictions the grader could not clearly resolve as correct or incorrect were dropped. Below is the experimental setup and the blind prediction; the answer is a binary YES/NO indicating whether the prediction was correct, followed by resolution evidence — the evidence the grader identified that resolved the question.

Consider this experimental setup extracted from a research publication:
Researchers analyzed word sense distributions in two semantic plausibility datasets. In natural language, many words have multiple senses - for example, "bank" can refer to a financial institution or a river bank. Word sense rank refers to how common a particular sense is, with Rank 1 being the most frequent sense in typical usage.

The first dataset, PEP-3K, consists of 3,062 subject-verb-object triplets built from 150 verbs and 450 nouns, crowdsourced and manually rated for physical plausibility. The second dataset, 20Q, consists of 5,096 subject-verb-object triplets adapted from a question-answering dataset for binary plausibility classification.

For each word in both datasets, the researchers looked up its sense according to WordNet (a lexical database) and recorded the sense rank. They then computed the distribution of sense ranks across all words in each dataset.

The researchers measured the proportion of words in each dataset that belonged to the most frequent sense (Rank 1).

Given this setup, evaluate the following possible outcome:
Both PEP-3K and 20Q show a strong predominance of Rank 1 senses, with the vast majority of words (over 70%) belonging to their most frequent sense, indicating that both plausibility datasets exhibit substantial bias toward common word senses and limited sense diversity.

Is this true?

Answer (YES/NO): NO